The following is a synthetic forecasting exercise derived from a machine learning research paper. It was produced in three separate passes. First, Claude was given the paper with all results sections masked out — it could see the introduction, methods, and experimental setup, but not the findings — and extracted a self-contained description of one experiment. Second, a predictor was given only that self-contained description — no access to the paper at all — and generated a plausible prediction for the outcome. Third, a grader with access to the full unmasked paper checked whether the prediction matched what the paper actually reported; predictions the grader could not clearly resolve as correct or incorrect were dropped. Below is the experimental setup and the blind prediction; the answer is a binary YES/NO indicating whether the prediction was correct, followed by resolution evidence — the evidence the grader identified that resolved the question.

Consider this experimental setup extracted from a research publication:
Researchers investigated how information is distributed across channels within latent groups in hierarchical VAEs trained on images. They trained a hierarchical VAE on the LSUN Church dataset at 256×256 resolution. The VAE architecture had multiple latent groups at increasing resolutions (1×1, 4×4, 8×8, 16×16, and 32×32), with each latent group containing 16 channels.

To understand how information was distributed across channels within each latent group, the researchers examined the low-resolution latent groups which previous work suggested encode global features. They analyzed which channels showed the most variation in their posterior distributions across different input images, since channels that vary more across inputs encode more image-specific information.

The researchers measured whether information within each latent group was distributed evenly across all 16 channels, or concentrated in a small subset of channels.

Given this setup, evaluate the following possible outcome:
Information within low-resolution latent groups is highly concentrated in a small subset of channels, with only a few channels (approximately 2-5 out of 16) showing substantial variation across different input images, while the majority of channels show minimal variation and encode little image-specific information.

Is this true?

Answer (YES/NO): NO